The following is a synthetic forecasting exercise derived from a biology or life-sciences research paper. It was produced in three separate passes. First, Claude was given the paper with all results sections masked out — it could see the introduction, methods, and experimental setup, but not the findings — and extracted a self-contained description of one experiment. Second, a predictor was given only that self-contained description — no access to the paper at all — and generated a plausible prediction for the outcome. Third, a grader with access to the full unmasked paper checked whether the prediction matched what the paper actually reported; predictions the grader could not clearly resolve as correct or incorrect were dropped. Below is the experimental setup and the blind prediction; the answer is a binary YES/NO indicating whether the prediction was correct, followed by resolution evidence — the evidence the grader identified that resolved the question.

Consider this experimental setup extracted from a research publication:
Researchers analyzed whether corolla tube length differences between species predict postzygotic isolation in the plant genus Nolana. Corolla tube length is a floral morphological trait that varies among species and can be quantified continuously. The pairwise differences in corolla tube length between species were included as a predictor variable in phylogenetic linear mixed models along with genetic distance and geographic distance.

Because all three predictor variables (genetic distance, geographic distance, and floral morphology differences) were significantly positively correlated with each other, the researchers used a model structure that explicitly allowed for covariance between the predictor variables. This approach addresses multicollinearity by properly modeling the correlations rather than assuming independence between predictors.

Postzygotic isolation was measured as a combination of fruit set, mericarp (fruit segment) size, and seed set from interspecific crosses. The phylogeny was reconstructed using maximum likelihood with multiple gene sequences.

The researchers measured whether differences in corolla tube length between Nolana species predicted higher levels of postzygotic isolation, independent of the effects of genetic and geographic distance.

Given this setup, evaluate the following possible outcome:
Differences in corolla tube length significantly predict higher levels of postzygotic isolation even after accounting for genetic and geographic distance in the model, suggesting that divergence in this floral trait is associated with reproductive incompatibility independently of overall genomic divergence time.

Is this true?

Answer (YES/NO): NO